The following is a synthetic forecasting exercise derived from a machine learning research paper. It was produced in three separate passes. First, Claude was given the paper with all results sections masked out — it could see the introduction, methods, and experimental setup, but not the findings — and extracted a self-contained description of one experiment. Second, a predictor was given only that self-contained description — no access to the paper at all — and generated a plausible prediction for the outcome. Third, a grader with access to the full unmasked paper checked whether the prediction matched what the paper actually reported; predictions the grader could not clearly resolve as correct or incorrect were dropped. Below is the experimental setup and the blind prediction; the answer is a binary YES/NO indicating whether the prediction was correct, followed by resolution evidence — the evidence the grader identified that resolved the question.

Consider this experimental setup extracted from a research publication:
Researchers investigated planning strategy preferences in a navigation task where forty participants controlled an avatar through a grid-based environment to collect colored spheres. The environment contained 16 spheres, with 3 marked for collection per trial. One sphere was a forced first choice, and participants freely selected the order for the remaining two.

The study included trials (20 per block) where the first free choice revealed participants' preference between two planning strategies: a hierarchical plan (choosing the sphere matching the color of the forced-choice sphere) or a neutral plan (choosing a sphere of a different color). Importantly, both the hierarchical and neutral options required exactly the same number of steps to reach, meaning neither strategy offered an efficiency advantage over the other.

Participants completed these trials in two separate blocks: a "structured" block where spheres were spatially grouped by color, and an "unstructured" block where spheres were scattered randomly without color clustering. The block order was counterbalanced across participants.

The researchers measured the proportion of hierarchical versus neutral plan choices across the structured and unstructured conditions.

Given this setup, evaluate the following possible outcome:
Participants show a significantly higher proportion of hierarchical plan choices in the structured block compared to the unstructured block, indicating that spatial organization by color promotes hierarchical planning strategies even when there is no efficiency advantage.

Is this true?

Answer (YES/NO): YES